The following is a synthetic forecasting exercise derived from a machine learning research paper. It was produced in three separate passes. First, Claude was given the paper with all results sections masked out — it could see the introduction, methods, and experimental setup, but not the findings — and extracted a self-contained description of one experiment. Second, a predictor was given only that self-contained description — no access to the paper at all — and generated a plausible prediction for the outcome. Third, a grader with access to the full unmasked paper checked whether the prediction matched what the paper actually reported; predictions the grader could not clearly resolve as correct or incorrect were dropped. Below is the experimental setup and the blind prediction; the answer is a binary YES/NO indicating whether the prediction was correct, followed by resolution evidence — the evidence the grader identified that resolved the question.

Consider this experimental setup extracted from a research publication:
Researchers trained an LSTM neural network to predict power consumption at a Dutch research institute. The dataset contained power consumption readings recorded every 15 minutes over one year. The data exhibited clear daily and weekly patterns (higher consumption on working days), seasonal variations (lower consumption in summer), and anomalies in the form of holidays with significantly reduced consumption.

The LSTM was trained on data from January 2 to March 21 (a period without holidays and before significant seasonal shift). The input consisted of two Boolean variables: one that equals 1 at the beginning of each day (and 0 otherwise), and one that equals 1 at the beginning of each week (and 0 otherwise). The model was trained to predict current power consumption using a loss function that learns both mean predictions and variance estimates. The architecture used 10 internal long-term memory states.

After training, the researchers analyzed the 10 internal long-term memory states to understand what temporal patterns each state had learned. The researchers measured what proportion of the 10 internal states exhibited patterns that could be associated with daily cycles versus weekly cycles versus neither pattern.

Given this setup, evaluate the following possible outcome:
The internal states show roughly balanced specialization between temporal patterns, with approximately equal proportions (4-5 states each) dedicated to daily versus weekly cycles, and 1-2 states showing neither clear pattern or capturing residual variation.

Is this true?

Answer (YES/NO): NO